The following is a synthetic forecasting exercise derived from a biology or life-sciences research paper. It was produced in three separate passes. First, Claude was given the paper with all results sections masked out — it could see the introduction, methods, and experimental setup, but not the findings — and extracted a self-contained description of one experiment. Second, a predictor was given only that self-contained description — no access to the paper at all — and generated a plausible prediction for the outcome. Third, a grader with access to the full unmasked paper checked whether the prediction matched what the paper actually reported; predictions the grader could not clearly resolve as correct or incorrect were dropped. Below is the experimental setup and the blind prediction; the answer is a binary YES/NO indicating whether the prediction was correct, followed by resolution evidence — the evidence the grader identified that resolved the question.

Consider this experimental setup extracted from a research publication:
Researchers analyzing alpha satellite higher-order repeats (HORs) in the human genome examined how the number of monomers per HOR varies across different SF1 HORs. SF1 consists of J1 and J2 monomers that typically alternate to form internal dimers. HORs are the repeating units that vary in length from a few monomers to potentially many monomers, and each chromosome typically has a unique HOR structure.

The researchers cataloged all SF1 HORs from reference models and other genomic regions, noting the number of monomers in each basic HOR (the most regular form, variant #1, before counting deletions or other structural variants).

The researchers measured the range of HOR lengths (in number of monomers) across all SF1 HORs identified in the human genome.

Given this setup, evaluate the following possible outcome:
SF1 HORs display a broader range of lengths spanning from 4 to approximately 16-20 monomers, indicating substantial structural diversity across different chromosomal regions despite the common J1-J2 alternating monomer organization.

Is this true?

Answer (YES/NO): NO